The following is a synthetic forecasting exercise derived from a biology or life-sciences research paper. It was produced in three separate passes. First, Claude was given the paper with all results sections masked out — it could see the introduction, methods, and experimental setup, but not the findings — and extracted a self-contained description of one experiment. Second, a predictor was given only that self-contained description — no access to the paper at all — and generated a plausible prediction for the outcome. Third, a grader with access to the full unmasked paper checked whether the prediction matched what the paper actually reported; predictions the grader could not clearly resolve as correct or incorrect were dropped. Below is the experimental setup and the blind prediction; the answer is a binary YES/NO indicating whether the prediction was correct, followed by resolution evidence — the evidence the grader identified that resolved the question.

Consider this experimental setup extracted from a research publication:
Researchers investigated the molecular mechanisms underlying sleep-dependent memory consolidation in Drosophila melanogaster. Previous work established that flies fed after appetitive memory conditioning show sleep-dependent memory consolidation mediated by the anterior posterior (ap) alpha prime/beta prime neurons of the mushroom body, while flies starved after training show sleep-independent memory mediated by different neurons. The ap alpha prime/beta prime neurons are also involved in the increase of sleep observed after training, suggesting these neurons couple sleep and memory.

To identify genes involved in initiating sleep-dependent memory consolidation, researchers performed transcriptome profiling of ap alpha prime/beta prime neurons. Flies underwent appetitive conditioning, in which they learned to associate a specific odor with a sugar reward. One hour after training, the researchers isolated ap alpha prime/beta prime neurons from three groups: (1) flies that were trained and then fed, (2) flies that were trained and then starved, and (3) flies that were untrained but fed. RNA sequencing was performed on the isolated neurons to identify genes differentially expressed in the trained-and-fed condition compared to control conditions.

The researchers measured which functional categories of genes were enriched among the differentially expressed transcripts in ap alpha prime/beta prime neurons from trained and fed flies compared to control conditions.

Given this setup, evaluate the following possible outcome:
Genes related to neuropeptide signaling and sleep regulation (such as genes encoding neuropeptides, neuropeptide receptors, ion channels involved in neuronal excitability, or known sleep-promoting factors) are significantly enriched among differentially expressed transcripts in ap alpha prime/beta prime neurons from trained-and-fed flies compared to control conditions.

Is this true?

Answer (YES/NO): NO